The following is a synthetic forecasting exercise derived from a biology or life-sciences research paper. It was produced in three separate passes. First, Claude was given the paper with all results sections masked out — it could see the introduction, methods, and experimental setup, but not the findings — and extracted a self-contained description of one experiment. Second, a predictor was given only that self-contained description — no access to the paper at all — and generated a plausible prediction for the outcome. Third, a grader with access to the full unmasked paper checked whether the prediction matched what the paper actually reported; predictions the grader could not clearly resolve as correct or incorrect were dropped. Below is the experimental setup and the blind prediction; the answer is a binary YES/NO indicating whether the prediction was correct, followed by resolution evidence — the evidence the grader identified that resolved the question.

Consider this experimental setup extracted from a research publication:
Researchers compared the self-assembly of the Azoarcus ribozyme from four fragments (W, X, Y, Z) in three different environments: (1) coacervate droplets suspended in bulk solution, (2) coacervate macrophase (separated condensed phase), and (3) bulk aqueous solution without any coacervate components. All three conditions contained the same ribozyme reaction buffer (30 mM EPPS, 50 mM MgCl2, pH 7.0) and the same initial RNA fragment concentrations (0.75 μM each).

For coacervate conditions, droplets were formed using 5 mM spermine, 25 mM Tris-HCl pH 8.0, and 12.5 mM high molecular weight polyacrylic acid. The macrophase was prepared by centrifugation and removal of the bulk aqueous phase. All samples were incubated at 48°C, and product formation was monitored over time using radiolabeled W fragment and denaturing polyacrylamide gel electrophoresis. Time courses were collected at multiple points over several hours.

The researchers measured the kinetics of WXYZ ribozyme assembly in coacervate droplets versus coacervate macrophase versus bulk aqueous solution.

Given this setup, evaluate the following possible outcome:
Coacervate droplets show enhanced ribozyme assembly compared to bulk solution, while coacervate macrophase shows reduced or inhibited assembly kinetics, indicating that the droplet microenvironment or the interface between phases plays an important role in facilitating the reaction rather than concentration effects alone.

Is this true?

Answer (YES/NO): NO